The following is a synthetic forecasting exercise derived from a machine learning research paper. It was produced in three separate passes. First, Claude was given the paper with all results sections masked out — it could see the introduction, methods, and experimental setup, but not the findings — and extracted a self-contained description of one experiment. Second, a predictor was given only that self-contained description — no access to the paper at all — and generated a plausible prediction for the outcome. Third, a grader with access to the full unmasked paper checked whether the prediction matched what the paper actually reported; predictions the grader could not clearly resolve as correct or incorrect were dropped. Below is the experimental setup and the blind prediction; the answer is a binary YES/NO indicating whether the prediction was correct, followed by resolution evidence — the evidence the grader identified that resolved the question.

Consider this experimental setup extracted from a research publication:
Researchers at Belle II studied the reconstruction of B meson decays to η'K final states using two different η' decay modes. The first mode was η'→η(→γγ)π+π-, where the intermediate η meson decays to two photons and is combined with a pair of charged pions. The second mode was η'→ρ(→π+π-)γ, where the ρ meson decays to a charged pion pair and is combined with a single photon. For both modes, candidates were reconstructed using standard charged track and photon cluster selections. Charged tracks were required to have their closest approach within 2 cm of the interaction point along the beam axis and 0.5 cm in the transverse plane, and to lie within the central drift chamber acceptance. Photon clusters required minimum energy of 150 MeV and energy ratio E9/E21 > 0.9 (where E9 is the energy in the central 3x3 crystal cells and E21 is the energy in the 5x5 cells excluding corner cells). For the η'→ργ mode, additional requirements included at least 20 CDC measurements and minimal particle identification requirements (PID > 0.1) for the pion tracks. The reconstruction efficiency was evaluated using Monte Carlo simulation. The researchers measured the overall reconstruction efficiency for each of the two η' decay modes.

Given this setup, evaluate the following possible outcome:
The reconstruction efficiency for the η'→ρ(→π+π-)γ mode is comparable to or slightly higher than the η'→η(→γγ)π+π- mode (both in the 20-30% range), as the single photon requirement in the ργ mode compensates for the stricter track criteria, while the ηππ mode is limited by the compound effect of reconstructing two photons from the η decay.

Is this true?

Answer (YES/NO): NO